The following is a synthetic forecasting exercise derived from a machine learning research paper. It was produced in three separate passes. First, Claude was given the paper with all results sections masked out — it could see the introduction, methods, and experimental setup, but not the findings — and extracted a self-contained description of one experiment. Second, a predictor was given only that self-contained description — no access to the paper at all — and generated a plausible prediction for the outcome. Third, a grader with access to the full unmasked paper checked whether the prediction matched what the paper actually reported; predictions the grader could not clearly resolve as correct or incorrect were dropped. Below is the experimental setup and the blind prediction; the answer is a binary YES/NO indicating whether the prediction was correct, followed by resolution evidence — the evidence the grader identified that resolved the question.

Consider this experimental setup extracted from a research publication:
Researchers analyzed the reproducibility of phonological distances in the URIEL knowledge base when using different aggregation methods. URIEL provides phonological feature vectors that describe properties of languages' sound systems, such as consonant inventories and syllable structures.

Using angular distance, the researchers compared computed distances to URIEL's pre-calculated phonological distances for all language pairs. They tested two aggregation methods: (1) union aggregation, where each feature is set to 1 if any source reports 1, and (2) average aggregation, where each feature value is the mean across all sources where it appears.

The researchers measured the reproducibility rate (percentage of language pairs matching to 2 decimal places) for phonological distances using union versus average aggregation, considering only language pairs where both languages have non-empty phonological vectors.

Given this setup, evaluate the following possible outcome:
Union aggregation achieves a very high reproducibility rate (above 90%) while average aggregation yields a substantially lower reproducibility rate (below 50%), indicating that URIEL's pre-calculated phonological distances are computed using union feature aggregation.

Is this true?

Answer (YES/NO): NO